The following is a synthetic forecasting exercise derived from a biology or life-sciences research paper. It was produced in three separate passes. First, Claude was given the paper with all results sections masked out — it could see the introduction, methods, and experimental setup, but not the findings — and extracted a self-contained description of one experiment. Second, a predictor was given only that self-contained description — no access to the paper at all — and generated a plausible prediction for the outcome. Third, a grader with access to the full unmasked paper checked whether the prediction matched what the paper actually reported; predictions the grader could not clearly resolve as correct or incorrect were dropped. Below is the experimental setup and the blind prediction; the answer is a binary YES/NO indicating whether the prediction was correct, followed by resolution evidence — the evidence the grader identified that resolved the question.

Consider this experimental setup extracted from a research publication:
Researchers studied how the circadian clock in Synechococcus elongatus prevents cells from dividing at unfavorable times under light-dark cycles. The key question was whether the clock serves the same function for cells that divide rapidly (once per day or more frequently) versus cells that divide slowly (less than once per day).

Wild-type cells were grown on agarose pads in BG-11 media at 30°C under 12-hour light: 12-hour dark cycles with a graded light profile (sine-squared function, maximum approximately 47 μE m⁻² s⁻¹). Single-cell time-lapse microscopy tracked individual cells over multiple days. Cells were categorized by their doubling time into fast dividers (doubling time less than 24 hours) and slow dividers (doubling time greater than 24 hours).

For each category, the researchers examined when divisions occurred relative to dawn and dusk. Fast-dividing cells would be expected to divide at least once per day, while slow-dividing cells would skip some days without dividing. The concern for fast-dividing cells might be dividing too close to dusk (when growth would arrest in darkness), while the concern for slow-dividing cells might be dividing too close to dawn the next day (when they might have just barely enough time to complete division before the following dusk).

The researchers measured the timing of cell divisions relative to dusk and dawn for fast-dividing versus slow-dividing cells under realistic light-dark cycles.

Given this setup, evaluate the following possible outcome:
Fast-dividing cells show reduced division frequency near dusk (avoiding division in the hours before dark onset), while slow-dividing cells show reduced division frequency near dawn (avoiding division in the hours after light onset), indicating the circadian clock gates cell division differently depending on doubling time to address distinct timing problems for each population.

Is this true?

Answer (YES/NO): YES